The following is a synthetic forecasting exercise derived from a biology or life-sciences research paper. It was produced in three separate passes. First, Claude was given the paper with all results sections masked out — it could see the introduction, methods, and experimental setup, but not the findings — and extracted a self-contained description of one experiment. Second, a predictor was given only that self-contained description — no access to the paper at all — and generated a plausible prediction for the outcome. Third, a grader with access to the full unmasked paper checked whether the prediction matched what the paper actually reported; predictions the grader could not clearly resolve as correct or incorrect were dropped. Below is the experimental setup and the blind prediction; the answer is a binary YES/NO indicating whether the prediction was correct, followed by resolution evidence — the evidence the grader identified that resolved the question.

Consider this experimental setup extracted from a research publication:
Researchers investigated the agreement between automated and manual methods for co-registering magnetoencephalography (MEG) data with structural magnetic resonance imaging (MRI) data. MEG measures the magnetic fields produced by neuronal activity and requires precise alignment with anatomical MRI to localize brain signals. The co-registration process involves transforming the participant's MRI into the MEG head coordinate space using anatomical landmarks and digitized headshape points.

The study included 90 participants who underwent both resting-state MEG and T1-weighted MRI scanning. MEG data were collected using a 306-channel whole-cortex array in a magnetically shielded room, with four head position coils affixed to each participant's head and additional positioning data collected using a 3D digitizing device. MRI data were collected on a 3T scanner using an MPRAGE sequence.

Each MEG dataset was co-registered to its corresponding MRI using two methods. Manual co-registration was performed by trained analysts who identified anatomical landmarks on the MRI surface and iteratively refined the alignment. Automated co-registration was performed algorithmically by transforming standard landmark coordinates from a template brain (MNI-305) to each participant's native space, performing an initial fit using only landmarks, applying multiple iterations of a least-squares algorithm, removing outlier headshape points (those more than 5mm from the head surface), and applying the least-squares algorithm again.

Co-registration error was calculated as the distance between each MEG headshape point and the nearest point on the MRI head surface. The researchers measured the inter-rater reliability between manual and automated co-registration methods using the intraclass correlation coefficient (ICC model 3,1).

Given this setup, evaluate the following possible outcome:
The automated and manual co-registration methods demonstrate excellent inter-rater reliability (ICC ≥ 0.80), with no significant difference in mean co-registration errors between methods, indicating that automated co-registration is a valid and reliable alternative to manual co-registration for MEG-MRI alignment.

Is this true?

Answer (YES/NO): NO